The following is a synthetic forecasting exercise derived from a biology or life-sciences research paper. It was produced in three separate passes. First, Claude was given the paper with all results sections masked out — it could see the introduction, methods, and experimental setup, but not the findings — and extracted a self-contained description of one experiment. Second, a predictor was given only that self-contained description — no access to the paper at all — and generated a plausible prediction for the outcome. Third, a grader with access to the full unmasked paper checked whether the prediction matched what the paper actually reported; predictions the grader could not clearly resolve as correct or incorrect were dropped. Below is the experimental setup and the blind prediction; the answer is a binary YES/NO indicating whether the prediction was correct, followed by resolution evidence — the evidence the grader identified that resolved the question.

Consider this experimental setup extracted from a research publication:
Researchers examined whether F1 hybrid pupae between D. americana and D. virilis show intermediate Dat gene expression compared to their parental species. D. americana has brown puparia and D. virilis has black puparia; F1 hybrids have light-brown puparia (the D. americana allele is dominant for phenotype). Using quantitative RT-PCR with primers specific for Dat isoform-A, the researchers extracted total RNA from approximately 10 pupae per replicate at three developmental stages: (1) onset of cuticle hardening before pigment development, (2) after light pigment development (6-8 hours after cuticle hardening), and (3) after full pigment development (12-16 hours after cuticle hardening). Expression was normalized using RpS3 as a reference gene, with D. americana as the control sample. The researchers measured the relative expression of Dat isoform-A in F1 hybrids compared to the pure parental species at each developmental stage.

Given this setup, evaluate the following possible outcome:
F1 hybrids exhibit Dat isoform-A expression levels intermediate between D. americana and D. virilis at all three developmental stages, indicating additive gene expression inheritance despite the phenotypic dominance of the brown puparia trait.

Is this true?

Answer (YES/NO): NO